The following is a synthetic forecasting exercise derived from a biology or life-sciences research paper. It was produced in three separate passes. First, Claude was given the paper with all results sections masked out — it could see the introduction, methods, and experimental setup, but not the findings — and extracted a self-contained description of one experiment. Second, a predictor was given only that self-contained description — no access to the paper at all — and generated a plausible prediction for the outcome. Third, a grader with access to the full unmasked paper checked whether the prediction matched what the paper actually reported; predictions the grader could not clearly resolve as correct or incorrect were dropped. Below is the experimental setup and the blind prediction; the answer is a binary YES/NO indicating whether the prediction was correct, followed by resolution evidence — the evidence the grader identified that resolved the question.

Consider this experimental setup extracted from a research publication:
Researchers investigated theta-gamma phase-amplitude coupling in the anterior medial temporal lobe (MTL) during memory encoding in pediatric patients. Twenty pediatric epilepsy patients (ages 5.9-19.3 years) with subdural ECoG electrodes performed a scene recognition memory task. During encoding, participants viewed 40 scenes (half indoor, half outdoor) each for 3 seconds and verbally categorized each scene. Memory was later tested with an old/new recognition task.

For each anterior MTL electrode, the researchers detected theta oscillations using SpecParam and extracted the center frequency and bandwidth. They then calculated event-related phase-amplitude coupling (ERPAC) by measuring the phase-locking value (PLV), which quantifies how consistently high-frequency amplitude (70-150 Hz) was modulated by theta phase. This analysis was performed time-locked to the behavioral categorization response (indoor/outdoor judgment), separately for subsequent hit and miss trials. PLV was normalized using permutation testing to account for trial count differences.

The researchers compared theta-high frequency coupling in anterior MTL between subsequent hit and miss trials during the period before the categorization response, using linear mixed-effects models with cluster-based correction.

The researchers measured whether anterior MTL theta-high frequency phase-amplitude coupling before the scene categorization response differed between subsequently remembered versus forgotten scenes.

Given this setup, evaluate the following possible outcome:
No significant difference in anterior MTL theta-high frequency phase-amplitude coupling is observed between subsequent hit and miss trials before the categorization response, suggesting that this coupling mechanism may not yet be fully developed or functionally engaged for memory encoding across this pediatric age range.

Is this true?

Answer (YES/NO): NO